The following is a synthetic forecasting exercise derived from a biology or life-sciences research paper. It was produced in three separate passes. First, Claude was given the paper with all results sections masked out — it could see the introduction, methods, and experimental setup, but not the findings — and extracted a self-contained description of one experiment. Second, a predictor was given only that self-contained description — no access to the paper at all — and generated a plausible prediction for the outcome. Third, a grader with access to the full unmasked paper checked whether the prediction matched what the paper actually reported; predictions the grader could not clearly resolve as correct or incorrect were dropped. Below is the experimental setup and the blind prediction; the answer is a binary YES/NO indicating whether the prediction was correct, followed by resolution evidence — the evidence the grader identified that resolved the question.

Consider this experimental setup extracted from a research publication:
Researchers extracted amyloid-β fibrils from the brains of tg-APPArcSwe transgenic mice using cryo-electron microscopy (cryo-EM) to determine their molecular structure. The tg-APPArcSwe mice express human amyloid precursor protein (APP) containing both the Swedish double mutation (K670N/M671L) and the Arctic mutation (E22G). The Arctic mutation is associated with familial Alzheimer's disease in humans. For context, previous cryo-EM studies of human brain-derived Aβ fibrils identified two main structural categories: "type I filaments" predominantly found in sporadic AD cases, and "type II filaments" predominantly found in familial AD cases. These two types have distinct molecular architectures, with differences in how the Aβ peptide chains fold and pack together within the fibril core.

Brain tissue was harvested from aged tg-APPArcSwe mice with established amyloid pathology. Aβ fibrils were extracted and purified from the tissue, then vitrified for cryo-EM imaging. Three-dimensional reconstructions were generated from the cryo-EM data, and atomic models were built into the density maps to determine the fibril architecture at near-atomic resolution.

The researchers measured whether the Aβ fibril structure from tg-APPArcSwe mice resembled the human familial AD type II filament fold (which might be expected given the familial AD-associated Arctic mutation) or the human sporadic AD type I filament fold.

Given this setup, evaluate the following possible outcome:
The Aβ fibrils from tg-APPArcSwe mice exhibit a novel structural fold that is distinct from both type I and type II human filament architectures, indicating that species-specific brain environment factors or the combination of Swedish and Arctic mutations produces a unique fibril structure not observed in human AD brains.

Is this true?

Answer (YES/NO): NO